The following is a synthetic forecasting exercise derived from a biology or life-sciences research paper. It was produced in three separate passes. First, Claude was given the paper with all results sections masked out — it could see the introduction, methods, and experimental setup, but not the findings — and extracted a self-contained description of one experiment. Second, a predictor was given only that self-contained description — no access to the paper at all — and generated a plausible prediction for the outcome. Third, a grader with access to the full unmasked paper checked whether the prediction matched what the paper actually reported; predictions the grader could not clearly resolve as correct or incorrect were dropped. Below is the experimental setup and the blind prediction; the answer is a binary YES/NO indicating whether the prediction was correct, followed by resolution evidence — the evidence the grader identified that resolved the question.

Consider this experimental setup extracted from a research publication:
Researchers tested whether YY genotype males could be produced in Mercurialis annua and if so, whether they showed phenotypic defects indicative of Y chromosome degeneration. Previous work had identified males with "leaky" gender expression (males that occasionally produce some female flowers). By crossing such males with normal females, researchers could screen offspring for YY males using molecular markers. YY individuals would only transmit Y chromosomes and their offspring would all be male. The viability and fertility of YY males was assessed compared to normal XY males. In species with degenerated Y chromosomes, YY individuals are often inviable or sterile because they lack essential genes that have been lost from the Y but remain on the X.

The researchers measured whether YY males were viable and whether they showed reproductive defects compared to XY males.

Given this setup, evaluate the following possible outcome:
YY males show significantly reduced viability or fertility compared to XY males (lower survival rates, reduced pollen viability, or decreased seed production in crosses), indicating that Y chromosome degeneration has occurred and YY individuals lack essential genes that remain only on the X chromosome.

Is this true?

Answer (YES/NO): NO